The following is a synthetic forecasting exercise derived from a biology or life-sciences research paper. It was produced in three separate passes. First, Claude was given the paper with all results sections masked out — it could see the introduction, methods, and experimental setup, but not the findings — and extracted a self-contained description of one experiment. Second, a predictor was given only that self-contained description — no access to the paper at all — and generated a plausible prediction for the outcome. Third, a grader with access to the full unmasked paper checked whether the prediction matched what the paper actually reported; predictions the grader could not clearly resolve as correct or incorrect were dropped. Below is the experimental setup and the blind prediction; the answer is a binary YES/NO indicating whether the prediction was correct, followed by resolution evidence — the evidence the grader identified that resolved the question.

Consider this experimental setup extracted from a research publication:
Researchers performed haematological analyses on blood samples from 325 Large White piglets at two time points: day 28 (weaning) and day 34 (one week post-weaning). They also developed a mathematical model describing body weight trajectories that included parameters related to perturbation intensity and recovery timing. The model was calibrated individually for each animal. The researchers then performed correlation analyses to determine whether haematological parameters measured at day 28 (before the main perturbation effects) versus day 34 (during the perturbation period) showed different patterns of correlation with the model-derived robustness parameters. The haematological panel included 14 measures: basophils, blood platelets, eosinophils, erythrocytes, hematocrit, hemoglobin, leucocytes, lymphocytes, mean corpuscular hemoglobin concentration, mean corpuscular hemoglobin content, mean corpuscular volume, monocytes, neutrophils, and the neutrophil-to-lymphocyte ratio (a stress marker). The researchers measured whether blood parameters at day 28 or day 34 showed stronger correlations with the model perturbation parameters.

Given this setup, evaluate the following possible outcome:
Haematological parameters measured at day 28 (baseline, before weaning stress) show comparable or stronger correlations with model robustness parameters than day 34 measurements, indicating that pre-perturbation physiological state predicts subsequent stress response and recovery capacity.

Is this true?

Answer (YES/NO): YES